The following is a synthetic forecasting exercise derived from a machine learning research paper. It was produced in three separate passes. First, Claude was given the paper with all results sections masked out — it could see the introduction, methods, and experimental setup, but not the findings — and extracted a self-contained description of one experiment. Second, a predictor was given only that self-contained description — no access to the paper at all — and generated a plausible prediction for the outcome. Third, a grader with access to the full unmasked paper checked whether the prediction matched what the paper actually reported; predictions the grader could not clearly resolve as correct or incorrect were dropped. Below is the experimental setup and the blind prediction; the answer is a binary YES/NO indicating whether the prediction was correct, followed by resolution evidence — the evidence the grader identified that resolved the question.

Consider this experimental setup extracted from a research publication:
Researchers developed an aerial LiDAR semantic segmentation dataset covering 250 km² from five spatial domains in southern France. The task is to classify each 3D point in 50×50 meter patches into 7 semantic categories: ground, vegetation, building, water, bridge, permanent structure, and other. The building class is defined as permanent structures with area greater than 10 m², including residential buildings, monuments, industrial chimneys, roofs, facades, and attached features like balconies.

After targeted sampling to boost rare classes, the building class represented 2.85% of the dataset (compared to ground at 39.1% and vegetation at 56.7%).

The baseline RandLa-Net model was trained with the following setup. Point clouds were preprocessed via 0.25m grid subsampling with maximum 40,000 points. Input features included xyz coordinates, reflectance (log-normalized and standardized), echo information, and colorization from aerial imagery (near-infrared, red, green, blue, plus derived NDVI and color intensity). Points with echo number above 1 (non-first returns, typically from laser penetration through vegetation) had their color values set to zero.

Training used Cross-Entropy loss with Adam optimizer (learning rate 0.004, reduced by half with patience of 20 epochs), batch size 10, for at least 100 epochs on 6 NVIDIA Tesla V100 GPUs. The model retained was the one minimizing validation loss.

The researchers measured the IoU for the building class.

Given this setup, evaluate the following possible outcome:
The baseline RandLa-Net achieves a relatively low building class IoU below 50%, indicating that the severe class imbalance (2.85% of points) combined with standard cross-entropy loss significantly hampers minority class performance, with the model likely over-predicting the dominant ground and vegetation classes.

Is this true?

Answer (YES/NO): NO